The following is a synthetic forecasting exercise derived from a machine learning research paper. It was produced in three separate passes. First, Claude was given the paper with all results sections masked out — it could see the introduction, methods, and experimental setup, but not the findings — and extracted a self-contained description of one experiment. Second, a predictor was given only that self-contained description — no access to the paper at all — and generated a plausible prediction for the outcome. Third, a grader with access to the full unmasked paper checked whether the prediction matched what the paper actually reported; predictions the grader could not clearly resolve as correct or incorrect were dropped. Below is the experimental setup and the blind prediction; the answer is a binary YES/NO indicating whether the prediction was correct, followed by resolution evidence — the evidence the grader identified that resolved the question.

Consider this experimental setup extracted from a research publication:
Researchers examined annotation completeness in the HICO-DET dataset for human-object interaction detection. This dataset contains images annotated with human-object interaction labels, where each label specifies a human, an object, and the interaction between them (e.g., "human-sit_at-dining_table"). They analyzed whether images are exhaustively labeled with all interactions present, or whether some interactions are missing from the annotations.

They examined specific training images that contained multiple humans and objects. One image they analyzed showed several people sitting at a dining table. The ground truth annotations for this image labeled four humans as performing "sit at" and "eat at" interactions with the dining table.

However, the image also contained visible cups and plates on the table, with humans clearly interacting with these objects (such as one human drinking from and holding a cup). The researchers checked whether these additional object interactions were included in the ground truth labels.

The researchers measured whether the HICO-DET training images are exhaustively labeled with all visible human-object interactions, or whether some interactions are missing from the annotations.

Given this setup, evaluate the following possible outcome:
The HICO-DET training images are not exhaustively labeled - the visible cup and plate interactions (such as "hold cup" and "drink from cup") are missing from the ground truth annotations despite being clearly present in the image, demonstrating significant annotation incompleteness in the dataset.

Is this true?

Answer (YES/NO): YES